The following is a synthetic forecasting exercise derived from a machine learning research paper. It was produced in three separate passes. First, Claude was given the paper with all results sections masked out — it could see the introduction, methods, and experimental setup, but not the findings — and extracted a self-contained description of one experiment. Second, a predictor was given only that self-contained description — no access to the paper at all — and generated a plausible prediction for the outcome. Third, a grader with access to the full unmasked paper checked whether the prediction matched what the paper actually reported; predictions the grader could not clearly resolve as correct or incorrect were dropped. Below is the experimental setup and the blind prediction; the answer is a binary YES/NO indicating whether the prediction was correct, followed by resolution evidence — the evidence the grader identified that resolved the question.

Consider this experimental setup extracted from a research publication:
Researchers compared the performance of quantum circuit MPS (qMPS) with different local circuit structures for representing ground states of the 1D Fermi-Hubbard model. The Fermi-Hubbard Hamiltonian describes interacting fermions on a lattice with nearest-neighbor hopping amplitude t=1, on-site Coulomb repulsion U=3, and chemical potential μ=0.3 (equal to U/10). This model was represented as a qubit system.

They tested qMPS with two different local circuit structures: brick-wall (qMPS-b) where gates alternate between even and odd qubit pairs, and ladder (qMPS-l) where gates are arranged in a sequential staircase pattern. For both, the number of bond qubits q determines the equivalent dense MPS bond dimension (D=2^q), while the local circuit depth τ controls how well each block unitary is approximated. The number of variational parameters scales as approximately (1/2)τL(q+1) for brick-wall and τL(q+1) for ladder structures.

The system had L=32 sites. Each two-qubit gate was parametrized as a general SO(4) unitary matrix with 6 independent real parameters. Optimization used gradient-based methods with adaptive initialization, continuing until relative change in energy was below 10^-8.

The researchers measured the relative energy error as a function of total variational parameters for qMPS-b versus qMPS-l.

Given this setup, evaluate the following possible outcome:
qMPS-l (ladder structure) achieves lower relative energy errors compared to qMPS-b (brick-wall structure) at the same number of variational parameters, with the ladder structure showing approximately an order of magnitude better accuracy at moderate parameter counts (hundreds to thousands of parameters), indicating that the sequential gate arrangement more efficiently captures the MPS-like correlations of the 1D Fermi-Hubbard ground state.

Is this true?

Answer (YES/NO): NO